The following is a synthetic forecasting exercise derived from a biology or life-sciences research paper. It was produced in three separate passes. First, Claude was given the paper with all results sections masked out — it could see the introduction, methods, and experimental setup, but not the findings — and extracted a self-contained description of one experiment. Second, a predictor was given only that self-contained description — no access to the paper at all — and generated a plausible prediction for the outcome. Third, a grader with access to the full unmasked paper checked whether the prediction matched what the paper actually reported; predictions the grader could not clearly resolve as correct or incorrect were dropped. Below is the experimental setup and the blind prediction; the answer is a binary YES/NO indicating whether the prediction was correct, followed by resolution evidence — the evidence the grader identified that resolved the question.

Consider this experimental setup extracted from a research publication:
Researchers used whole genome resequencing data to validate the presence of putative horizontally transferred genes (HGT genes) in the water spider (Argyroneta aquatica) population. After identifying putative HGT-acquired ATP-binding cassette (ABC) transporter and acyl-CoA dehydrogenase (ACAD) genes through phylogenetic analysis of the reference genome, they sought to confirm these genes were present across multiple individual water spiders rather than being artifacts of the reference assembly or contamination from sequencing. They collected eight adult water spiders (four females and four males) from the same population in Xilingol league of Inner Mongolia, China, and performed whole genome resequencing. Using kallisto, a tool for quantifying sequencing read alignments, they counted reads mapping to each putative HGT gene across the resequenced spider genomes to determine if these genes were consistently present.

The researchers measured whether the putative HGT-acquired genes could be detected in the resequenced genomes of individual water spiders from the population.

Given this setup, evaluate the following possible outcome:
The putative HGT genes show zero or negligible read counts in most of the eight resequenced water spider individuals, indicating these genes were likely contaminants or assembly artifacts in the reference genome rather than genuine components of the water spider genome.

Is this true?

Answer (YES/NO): NO